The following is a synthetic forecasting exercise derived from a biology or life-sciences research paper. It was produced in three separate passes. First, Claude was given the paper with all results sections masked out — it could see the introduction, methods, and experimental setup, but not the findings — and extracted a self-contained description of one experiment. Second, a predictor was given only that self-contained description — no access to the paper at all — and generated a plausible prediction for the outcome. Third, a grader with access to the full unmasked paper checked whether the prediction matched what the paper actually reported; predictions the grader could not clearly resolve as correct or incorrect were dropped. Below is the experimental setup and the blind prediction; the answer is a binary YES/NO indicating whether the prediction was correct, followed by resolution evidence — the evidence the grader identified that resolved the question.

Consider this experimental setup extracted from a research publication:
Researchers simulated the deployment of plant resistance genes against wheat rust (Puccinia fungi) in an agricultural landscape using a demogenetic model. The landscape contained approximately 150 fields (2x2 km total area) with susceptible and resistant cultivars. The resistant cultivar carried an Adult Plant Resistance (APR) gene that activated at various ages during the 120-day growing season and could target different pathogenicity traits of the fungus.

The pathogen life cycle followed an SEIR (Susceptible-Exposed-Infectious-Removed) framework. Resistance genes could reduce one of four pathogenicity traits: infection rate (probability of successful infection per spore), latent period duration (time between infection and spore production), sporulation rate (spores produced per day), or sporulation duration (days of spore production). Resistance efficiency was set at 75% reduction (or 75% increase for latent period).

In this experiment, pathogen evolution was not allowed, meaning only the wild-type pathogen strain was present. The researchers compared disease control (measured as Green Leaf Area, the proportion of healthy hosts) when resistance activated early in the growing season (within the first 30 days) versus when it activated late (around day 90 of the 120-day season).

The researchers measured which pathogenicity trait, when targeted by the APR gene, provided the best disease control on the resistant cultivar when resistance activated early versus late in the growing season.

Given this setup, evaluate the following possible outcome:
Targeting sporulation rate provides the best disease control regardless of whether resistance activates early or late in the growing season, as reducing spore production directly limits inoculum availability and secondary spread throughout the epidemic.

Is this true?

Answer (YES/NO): NO